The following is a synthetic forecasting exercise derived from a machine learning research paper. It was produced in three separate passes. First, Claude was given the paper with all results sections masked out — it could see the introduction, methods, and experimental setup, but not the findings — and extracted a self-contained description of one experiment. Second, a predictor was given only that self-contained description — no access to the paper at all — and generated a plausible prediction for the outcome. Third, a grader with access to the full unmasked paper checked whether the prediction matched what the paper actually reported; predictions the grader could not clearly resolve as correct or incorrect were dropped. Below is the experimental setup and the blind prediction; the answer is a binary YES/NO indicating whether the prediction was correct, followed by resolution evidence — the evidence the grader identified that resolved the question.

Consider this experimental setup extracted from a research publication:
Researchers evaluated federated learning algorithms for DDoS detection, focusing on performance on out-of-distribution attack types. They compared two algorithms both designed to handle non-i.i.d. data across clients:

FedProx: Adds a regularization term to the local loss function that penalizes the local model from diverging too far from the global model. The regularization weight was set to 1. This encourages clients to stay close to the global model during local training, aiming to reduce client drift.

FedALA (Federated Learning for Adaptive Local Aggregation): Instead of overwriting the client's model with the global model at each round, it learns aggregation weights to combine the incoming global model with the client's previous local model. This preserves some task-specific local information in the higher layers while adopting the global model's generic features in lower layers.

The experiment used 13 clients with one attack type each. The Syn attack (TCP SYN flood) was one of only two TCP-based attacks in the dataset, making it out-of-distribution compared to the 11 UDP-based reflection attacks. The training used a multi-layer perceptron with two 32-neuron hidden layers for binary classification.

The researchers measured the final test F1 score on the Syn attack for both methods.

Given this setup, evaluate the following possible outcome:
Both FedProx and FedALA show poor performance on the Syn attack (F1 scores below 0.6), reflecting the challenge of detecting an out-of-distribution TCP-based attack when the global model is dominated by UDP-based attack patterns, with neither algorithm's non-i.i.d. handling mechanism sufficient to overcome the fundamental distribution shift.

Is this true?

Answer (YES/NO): YES